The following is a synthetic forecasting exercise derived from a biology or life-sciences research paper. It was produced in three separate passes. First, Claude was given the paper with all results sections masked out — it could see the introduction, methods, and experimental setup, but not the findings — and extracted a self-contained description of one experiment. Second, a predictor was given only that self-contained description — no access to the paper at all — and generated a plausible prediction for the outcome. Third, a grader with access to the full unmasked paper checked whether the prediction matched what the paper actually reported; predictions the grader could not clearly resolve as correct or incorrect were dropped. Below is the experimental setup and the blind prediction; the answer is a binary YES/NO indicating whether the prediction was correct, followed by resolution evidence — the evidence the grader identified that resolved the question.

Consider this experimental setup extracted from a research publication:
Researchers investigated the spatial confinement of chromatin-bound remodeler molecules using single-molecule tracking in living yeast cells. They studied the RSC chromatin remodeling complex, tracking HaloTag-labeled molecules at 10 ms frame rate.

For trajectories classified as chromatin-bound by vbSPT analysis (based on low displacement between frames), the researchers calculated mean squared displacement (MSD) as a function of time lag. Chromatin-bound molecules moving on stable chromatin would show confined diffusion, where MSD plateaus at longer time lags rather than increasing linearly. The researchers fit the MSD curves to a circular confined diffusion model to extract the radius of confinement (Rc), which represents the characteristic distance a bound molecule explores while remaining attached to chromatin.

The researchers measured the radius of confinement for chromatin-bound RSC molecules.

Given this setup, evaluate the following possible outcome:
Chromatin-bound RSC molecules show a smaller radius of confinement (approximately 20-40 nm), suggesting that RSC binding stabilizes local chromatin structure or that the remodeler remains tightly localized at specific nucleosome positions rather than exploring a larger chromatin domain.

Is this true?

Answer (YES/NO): NO